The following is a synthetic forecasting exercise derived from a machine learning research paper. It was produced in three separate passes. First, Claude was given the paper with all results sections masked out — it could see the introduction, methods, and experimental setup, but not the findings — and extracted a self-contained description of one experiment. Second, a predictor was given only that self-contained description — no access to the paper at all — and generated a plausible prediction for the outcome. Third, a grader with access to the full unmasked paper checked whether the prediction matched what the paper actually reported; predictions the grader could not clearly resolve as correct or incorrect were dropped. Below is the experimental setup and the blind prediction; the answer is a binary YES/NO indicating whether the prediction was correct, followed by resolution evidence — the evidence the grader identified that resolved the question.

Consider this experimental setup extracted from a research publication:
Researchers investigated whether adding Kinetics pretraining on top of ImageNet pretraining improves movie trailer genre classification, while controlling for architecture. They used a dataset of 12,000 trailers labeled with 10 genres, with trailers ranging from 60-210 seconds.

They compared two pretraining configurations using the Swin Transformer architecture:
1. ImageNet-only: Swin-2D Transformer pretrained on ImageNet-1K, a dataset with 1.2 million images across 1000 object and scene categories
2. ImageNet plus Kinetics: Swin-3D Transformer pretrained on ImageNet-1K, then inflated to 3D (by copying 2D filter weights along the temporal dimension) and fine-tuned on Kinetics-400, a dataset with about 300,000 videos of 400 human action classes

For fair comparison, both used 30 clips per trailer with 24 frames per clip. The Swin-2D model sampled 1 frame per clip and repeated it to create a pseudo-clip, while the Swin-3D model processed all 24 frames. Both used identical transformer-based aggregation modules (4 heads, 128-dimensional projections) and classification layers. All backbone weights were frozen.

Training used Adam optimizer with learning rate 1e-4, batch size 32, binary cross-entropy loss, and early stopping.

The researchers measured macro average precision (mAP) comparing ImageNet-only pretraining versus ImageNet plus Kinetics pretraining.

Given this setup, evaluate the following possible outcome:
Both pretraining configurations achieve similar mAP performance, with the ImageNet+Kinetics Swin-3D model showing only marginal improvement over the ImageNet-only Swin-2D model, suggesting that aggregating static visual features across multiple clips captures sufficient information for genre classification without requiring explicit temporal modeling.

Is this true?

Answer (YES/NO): NO